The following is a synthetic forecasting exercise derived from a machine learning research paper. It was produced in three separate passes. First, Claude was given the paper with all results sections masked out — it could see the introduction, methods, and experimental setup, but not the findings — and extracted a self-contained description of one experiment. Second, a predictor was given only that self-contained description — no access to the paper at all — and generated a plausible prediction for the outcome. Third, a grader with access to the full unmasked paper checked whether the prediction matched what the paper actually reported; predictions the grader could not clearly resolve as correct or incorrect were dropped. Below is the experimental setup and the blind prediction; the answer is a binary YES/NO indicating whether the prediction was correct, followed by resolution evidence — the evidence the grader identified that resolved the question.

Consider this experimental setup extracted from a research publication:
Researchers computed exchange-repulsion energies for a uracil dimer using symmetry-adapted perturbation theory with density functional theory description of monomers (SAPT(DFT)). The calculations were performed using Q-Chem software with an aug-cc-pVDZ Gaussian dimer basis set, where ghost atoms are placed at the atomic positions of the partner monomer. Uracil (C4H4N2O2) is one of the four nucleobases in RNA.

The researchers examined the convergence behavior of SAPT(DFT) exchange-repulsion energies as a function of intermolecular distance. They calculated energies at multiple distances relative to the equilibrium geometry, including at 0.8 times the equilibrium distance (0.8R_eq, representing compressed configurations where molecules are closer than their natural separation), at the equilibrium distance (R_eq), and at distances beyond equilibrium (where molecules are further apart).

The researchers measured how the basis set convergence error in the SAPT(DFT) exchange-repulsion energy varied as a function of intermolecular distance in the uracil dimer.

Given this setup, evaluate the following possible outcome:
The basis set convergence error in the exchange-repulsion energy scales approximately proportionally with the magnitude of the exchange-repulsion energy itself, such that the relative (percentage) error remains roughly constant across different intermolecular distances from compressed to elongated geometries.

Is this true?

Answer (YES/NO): NO